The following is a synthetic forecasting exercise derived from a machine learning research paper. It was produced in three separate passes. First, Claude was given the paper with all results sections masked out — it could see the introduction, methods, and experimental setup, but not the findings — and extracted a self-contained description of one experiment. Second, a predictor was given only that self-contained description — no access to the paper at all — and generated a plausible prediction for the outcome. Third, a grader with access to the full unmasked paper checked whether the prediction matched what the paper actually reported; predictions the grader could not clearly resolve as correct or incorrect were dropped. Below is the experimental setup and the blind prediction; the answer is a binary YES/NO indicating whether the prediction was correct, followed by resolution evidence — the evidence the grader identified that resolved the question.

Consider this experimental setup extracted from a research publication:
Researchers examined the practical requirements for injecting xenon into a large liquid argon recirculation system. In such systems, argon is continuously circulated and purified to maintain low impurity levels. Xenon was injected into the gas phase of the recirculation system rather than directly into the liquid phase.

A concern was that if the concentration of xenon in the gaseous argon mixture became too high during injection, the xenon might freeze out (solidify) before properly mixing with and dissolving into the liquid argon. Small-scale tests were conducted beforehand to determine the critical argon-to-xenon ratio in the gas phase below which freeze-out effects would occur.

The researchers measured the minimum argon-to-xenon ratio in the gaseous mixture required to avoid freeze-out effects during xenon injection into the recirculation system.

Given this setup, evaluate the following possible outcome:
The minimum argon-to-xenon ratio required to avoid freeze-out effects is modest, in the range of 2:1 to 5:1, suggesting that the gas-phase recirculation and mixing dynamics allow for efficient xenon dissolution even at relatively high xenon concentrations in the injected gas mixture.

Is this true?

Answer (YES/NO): NO